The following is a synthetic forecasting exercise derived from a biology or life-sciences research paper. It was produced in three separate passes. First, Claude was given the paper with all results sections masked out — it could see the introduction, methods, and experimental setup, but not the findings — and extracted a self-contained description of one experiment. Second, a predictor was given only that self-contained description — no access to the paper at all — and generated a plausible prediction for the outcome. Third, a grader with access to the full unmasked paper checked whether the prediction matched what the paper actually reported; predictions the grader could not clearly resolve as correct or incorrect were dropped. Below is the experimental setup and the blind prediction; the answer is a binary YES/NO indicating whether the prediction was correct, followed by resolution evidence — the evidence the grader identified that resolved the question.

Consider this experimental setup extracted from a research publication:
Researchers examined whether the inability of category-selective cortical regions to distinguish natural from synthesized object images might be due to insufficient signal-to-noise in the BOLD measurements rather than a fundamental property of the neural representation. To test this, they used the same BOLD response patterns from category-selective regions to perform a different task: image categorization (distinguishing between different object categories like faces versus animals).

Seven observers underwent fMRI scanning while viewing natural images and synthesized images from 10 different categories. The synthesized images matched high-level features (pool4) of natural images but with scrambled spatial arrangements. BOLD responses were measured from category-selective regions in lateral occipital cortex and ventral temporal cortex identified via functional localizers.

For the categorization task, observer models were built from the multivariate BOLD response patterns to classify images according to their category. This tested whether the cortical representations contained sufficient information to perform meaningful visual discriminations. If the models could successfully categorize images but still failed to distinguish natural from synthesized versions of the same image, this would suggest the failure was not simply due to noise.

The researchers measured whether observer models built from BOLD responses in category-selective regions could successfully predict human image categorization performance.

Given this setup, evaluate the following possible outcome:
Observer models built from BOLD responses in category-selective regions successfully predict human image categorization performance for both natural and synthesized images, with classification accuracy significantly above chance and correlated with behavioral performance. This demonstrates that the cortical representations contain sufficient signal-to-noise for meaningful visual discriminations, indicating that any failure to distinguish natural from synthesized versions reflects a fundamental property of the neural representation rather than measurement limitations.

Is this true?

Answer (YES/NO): YES